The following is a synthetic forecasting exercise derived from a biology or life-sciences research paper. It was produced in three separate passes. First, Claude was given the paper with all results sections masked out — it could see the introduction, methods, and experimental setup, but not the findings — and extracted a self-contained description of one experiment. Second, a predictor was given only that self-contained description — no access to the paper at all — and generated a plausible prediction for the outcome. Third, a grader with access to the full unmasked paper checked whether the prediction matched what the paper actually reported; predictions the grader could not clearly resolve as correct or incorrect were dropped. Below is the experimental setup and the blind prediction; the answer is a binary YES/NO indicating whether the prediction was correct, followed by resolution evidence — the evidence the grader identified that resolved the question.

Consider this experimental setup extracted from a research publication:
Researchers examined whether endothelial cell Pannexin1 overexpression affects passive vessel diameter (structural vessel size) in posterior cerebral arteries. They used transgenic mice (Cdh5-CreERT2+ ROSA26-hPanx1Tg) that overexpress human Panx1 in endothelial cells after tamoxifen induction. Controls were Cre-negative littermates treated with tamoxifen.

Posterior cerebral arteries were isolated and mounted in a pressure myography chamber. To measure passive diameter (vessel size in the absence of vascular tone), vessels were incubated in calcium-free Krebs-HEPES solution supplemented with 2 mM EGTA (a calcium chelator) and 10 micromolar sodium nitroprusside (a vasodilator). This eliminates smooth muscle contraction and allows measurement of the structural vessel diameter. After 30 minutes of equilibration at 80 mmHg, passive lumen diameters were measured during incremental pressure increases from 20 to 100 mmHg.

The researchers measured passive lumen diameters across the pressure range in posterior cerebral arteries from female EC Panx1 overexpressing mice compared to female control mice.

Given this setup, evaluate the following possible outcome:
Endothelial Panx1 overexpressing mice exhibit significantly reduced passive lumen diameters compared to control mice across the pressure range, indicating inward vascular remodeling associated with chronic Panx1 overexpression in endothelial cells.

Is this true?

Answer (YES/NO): NO